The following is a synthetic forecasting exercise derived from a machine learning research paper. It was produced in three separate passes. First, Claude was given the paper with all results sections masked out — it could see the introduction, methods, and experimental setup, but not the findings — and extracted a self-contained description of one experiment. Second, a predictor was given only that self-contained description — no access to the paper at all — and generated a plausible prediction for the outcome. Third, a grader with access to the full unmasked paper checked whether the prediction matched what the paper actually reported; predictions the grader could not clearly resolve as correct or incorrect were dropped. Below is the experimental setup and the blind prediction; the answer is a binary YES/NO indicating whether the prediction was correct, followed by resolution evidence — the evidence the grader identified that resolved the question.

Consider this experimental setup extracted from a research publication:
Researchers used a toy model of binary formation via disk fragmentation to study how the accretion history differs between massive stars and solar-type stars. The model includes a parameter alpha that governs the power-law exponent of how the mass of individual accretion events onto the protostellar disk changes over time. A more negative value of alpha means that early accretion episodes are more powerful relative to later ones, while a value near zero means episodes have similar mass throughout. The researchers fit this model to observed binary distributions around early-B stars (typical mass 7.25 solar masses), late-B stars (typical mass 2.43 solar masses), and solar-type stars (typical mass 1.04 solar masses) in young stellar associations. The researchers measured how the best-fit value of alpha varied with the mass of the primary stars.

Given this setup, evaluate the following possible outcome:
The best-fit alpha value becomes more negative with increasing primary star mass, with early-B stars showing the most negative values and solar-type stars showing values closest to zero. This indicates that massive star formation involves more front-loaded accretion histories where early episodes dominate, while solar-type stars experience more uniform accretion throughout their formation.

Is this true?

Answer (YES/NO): YES